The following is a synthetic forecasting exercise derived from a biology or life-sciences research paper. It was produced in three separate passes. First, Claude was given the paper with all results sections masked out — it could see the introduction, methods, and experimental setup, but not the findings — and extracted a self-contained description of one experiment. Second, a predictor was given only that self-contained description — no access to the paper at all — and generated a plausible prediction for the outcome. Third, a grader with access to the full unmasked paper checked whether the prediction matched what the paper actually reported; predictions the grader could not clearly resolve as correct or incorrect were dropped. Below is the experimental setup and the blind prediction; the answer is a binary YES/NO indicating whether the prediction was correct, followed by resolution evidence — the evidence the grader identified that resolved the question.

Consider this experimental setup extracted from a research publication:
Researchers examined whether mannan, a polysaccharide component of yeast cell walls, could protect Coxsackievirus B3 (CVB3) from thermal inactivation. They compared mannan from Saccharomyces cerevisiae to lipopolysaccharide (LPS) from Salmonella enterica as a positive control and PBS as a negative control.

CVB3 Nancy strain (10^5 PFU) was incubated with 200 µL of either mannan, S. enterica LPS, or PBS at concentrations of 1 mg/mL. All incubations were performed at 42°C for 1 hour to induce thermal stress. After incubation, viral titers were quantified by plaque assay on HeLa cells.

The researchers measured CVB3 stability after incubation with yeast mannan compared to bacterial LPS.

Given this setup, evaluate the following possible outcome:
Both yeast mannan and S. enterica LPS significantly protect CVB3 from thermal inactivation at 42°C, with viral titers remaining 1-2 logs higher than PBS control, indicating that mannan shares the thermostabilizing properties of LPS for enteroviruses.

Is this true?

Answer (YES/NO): NO